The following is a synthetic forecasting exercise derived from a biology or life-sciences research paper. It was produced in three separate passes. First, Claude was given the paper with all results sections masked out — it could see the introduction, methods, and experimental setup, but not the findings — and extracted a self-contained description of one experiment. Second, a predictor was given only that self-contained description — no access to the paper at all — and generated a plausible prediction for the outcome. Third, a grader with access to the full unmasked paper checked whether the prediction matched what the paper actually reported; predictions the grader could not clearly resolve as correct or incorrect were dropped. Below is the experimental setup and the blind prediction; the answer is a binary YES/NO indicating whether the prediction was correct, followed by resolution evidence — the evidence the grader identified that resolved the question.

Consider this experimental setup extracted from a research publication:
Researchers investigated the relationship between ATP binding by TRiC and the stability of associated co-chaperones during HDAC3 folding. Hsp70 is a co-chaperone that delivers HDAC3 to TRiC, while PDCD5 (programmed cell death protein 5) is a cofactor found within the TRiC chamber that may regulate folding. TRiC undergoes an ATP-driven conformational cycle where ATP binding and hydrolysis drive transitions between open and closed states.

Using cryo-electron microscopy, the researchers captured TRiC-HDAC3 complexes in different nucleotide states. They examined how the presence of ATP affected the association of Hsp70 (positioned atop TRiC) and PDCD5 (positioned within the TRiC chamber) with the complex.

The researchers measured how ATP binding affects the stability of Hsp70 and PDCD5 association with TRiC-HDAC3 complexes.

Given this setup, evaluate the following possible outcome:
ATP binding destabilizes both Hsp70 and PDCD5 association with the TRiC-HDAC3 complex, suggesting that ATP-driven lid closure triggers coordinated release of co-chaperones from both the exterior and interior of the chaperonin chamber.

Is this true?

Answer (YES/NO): NO